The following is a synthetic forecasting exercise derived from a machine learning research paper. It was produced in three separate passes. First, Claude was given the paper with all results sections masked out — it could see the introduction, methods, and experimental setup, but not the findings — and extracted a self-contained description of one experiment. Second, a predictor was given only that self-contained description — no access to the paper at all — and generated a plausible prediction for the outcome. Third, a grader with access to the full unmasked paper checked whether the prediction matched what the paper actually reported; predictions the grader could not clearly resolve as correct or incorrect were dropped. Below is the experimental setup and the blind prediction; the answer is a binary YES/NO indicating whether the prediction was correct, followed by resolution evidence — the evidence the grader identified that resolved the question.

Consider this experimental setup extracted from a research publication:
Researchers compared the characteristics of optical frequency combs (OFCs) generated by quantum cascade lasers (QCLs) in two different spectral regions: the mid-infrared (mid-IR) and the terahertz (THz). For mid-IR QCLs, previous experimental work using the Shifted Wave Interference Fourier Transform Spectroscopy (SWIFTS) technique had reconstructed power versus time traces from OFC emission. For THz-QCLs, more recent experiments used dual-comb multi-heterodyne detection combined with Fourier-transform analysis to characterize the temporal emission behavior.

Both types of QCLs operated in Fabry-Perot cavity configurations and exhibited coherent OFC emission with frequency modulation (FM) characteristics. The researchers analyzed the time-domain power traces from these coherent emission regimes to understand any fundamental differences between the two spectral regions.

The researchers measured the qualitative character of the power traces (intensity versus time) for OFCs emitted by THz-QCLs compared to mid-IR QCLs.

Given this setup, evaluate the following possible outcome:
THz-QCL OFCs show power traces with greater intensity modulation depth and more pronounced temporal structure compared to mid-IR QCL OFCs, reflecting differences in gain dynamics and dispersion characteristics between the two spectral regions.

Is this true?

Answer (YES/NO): NO